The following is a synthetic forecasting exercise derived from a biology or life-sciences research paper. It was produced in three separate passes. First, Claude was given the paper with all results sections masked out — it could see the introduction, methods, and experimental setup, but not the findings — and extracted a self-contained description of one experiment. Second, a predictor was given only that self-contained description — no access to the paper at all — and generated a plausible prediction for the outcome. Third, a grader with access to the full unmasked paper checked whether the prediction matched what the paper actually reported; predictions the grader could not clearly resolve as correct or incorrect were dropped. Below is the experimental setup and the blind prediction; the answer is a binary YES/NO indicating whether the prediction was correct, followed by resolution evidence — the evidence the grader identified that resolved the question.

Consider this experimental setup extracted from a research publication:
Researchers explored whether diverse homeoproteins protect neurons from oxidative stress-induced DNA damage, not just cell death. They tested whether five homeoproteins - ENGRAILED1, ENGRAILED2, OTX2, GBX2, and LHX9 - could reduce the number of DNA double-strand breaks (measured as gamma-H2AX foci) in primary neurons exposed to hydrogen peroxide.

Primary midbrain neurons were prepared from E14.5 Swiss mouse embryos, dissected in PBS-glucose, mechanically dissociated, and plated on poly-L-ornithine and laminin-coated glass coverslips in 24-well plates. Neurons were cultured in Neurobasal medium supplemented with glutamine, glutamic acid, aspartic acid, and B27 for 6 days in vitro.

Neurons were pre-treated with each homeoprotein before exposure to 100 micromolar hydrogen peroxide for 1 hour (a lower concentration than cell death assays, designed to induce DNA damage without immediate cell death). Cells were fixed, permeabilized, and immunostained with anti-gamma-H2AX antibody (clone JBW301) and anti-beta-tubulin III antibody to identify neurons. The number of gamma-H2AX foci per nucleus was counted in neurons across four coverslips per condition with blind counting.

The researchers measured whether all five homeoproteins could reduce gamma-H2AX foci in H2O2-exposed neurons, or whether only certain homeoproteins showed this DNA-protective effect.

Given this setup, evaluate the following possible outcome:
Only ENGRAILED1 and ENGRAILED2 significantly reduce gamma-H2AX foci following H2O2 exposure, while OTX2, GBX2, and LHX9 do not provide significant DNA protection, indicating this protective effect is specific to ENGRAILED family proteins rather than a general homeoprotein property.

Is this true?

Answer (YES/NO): NO